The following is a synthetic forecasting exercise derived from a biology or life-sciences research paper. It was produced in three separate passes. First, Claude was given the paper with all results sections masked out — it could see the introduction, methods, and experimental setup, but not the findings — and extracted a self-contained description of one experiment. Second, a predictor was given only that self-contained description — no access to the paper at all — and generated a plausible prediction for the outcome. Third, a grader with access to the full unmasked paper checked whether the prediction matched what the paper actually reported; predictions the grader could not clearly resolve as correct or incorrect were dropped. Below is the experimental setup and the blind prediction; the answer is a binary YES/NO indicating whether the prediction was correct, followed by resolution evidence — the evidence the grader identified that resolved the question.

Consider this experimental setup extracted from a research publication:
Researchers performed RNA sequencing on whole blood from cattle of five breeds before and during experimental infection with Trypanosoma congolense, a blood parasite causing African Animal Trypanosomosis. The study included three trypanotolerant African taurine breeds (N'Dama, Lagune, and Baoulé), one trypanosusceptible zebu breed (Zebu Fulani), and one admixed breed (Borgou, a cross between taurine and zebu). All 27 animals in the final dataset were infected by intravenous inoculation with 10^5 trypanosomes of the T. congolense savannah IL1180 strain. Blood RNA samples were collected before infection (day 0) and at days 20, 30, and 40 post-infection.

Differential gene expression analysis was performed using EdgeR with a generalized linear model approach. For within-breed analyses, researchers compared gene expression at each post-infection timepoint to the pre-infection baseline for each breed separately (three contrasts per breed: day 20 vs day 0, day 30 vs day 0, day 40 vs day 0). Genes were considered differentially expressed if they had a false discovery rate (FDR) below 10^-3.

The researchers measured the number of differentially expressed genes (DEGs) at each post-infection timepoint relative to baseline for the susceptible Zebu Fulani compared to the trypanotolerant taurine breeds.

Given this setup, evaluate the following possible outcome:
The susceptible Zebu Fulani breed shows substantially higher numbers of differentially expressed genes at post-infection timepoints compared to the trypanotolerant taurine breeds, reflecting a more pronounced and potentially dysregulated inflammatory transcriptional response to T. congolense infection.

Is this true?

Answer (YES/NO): NO